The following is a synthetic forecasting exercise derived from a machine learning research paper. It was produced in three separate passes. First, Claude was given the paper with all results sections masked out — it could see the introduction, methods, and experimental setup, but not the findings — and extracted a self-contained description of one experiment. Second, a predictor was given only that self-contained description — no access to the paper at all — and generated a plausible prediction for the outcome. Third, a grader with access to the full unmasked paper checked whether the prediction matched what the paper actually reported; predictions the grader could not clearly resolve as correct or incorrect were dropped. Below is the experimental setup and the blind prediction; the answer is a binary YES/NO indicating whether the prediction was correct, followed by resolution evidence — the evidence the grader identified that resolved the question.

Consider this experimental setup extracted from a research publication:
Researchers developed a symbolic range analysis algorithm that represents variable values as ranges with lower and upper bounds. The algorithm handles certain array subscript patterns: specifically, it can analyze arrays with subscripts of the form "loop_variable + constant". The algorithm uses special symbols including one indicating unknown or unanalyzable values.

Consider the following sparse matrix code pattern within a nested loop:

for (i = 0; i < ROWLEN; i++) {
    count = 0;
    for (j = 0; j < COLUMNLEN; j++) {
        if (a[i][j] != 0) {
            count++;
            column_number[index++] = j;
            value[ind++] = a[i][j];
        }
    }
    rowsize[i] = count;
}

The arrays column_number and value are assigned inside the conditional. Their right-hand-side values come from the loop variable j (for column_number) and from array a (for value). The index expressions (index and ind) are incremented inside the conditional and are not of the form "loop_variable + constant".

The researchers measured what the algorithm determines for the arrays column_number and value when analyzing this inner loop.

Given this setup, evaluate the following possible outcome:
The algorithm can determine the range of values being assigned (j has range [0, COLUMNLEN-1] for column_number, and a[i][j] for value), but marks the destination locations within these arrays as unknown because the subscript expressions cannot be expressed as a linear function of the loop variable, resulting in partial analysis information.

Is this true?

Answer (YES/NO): NO